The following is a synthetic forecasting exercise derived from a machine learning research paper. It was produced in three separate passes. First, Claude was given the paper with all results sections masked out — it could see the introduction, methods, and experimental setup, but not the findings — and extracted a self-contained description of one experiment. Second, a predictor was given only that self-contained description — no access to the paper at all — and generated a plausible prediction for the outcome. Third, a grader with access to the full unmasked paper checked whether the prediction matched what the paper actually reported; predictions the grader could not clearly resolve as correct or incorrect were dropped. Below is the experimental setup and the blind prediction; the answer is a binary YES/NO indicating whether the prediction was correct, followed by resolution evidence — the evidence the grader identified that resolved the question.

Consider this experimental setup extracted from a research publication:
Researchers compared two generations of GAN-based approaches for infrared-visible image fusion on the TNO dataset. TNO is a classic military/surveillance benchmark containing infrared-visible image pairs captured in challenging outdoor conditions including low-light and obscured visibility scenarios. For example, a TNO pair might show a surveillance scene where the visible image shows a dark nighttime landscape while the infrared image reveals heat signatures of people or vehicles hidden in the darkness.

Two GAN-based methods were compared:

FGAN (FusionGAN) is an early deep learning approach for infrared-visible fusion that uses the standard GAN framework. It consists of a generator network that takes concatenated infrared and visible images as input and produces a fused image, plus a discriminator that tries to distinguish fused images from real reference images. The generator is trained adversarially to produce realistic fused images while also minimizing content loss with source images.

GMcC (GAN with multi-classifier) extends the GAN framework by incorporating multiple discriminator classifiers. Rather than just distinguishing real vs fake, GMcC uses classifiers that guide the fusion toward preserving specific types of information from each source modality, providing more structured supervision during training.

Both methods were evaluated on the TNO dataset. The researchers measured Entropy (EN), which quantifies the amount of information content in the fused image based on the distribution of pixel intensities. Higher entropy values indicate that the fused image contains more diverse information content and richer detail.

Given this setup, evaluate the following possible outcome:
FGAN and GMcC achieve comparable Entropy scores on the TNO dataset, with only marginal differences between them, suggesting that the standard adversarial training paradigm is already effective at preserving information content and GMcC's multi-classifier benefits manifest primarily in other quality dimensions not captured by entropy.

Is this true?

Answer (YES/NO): YES